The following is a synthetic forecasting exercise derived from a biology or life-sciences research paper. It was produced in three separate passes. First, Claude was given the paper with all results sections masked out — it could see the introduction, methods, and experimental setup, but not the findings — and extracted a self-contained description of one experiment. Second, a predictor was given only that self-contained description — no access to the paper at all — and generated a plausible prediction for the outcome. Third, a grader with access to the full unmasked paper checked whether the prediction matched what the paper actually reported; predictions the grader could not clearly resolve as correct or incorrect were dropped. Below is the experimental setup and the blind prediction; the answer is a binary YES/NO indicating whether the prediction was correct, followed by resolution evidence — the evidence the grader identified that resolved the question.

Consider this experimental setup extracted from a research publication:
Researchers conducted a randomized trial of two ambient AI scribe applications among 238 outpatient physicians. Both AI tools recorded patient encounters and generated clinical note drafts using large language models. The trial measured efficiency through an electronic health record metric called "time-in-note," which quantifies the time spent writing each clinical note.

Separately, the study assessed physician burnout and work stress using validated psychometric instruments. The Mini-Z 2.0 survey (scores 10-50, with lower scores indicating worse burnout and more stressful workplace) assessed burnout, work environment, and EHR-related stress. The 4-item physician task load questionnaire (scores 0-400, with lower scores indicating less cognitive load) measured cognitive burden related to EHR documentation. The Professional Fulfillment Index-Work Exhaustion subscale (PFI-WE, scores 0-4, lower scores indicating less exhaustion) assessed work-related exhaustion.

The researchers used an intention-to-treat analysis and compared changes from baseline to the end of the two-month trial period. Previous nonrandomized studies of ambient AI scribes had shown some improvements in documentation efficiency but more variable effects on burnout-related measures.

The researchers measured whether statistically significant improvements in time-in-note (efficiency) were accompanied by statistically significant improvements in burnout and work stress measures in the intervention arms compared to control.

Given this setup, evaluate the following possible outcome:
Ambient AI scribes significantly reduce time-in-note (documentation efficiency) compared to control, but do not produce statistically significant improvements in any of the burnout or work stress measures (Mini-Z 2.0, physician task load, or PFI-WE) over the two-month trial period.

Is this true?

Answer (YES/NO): NO